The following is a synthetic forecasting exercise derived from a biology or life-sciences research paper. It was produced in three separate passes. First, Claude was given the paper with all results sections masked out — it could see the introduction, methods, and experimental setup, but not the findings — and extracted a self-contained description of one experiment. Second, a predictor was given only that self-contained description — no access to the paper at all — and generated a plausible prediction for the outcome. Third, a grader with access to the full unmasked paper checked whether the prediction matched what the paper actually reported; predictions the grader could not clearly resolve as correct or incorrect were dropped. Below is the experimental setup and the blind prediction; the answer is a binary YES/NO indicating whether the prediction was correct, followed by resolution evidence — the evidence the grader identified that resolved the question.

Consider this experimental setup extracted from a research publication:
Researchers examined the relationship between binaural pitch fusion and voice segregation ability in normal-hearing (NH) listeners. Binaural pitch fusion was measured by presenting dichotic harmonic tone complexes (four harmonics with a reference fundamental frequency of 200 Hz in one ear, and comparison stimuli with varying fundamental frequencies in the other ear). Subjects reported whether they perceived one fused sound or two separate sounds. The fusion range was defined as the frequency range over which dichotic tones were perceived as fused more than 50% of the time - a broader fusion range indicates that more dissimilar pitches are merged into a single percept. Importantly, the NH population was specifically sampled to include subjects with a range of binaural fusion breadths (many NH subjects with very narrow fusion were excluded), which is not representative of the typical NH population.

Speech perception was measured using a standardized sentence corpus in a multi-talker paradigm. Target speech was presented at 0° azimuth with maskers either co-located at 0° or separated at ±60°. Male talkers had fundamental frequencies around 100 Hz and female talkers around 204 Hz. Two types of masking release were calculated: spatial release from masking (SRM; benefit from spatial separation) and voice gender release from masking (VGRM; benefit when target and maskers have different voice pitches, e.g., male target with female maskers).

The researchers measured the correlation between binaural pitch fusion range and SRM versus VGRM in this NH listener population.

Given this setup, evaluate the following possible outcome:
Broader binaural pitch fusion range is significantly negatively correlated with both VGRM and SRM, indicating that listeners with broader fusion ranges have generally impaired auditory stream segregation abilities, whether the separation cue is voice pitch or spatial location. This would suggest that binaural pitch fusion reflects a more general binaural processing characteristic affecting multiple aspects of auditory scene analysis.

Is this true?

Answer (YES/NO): NO